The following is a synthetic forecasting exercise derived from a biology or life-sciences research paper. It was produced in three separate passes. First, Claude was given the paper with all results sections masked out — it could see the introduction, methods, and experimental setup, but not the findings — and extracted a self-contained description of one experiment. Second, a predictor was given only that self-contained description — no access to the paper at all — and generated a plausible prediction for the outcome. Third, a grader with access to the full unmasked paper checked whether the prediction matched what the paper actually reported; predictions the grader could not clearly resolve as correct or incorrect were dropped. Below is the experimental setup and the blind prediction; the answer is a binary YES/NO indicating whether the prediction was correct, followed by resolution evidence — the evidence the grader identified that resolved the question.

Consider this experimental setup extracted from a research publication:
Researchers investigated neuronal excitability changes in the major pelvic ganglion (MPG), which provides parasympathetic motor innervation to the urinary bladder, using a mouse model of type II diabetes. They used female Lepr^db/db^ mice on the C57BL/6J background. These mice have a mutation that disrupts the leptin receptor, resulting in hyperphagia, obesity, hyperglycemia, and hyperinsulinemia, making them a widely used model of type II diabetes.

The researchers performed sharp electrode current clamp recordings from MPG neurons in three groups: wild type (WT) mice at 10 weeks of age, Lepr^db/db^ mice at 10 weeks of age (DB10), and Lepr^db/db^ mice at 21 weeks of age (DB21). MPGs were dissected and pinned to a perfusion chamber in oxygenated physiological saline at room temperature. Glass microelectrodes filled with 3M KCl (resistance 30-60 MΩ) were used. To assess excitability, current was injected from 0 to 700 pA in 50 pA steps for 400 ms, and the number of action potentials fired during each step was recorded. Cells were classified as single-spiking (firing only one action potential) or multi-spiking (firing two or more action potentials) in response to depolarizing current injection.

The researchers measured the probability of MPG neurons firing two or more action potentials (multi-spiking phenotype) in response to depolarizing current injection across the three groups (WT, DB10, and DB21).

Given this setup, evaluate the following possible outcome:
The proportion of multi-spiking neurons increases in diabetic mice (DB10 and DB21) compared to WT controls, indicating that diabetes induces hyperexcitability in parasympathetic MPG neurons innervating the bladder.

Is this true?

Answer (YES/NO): NO